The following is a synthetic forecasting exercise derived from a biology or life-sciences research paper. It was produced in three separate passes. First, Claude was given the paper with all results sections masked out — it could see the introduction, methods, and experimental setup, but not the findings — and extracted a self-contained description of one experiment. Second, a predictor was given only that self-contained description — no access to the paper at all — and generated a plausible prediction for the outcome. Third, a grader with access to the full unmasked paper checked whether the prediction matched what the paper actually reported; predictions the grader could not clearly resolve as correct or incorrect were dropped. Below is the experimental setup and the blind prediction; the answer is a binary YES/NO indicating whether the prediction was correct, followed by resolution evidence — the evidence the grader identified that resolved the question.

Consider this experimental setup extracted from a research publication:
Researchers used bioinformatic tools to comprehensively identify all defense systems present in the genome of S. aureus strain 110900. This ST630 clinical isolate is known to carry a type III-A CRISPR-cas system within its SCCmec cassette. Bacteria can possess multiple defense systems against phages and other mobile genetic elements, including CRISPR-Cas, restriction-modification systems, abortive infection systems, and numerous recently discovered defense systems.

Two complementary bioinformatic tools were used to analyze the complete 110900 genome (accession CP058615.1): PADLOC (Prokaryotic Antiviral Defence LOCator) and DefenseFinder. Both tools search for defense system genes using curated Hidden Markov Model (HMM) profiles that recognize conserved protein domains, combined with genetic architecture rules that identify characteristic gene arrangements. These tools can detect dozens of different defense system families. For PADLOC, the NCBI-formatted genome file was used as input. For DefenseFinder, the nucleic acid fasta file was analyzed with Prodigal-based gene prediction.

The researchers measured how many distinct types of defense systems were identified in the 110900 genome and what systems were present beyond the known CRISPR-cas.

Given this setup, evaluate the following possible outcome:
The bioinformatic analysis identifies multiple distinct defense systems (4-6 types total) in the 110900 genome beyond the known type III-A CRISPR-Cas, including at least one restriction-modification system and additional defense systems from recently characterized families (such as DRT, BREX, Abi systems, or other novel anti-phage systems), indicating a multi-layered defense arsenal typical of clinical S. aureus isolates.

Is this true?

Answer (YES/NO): YES